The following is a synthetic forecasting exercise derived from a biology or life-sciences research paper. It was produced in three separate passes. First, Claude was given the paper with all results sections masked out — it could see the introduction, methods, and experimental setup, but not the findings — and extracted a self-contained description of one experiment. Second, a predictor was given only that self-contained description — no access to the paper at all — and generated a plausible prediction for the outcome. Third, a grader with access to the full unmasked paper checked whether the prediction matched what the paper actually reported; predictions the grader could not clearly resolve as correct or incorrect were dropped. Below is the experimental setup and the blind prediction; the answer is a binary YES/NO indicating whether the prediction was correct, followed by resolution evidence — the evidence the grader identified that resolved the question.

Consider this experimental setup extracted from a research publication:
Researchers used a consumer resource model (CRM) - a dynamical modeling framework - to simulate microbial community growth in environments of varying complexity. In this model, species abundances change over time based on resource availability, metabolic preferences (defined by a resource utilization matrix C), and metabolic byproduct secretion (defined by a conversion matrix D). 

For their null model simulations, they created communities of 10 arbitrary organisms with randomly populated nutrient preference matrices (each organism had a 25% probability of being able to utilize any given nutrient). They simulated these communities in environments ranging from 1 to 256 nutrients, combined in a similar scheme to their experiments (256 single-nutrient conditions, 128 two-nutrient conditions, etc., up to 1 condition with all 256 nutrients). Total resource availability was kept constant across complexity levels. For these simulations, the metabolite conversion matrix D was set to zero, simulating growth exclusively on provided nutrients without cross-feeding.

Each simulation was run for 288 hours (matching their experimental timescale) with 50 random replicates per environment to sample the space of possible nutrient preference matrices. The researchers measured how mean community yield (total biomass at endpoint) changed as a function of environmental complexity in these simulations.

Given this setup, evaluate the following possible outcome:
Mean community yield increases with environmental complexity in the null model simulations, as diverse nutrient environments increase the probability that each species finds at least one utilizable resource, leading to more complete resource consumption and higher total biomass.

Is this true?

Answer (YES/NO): NO